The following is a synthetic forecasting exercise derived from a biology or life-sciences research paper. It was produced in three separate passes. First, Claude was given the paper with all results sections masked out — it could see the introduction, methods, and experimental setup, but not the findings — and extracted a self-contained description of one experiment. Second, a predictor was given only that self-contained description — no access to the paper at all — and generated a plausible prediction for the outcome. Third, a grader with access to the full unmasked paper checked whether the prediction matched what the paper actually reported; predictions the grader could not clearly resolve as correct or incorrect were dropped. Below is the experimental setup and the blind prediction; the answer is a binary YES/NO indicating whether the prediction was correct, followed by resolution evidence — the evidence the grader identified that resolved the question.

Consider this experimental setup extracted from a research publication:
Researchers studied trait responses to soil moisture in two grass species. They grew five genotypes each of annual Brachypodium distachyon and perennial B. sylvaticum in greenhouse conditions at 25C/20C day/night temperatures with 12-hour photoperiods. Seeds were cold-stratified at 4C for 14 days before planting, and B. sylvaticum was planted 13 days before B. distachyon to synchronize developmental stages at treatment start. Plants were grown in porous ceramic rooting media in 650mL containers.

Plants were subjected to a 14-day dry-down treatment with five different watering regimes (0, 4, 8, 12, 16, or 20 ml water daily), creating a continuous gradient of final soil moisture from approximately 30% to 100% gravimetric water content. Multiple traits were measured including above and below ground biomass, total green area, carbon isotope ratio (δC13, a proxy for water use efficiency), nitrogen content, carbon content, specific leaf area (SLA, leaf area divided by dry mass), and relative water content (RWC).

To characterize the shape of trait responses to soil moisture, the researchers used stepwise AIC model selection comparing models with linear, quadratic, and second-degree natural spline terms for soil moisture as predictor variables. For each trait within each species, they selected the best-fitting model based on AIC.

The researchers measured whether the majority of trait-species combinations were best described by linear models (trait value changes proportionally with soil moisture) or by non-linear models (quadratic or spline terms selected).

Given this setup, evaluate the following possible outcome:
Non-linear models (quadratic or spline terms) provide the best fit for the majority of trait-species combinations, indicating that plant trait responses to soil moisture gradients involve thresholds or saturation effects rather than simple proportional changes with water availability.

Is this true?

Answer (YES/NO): YES